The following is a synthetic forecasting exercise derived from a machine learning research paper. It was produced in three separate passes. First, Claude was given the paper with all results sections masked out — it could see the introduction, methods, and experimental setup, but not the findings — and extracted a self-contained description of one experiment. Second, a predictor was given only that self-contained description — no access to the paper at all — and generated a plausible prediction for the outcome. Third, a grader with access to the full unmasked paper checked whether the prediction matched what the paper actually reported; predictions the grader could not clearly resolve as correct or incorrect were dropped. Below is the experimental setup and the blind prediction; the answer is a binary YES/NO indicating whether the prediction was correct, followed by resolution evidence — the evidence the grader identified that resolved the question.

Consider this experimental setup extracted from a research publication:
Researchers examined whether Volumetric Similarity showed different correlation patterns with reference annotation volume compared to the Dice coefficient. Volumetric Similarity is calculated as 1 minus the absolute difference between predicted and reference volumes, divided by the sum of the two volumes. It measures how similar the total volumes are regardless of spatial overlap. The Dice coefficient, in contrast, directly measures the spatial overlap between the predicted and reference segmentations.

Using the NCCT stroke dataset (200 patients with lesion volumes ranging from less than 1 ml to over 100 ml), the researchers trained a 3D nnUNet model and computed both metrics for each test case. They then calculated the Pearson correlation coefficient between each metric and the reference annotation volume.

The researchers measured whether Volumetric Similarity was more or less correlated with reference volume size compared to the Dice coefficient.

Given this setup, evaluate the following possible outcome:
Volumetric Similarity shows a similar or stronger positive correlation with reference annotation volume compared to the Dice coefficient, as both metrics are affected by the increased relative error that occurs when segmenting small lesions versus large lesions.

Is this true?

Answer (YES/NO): NO